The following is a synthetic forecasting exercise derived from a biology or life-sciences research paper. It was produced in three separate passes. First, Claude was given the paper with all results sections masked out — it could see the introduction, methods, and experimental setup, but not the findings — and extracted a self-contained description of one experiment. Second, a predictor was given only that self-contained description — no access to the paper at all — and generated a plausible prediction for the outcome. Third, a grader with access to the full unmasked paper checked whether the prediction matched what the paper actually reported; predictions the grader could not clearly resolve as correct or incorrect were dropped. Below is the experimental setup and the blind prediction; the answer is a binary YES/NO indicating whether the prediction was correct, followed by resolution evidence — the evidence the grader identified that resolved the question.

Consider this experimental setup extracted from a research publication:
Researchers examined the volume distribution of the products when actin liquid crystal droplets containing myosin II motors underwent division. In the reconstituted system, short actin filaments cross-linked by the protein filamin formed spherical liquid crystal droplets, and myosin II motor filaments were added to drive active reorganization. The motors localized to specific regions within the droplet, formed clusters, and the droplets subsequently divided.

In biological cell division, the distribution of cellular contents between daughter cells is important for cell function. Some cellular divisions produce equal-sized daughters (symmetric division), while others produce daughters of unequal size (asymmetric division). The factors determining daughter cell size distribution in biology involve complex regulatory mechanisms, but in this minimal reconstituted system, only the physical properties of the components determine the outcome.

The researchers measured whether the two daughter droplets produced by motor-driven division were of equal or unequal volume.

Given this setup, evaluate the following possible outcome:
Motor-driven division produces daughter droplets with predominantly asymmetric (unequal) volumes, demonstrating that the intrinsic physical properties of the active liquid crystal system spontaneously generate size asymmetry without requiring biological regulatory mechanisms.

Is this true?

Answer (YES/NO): NO